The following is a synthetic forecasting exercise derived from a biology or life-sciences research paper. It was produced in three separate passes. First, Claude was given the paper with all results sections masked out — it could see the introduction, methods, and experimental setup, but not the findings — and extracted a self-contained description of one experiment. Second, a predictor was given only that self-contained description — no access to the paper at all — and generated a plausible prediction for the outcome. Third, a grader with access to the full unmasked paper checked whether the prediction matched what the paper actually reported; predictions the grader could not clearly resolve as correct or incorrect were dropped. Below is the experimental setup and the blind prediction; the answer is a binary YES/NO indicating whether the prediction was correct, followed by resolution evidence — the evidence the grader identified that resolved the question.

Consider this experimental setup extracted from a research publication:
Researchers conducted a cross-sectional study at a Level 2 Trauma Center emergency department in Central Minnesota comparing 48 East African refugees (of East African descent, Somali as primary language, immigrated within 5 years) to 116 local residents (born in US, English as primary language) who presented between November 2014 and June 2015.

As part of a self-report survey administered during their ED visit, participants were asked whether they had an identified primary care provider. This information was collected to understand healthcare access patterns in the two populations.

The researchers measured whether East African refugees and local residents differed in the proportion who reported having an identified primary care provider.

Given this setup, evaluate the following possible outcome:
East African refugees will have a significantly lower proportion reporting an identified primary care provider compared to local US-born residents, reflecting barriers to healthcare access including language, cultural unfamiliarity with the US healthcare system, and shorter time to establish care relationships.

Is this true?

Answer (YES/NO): NO